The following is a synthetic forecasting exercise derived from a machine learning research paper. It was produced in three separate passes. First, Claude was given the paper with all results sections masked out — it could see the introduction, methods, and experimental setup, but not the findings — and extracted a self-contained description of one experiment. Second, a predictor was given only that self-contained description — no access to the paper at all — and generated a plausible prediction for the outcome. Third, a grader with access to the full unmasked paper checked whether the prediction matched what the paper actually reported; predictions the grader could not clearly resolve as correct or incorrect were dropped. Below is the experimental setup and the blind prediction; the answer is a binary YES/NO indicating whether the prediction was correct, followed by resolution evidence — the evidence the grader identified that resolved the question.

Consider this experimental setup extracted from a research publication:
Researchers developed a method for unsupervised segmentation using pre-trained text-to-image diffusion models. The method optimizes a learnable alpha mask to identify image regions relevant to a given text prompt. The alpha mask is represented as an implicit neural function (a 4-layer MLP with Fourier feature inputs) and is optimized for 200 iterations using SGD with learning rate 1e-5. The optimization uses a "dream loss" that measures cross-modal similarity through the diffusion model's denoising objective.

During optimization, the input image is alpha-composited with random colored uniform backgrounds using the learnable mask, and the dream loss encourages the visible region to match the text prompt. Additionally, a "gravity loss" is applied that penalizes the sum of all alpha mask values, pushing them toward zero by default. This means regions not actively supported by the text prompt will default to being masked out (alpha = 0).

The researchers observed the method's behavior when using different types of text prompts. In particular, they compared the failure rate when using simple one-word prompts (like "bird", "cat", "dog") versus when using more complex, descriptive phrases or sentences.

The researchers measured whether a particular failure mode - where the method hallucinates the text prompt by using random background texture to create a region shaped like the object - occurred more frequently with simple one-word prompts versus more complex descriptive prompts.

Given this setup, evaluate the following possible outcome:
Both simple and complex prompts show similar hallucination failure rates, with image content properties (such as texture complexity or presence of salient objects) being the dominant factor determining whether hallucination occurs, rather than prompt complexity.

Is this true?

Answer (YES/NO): NO